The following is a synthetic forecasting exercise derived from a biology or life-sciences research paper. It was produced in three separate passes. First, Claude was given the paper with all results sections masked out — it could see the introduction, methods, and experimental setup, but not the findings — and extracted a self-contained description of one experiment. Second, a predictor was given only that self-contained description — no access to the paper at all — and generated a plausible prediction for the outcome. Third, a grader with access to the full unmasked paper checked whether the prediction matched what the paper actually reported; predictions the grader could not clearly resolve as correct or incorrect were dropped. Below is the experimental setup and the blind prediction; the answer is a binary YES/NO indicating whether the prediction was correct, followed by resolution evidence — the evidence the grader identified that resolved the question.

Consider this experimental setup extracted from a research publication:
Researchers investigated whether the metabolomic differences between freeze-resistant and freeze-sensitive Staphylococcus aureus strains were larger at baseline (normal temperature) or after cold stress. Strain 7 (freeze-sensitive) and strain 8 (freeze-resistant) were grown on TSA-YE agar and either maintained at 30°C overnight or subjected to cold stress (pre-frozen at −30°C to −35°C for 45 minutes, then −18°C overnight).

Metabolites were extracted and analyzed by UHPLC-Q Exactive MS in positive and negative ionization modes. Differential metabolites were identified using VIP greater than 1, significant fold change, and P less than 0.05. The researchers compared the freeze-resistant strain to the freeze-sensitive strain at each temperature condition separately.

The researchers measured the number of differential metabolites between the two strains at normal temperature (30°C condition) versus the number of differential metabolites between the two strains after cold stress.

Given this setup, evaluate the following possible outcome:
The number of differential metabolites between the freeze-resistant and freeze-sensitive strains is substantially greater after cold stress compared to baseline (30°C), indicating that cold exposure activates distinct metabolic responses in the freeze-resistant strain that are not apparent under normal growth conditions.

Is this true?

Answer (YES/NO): NO